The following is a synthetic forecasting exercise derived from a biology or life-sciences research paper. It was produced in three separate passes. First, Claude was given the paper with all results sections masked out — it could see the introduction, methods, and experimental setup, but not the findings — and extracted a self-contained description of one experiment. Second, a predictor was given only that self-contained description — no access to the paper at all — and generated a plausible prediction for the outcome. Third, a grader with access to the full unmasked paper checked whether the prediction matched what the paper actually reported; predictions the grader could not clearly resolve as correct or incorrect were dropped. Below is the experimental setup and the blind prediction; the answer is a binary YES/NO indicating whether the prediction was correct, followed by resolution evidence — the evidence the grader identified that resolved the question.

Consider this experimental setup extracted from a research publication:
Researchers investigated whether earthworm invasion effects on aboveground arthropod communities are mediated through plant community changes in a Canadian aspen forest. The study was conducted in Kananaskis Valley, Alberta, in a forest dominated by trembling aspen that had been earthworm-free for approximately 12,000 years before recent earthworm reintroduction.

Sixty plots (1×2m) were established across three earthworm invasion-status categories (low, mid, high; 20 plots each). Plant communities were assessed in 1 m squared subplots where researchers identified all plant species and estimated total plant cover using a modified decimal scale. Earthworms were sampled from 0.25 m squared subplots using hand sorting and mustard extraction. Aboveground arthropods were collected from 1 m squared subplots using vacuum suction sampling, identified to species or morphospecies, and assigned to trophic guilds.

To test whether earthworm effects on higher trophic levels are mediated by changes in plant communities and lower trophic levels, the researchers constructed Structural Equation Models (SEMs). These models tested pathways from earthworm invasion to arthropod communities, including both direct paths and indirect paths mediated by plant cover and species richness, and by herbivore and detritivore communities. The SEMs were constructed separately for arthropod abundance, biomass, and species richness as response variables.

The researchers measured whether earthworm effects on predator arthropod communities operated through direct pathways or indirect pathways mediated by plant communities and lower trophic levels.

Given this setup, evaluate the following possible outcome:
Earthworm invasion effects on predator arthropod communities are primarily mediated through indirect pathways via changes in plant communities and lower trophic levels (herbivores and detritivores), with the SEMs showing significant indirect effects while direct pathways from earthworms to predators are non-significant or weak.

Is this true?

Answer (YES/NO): NO